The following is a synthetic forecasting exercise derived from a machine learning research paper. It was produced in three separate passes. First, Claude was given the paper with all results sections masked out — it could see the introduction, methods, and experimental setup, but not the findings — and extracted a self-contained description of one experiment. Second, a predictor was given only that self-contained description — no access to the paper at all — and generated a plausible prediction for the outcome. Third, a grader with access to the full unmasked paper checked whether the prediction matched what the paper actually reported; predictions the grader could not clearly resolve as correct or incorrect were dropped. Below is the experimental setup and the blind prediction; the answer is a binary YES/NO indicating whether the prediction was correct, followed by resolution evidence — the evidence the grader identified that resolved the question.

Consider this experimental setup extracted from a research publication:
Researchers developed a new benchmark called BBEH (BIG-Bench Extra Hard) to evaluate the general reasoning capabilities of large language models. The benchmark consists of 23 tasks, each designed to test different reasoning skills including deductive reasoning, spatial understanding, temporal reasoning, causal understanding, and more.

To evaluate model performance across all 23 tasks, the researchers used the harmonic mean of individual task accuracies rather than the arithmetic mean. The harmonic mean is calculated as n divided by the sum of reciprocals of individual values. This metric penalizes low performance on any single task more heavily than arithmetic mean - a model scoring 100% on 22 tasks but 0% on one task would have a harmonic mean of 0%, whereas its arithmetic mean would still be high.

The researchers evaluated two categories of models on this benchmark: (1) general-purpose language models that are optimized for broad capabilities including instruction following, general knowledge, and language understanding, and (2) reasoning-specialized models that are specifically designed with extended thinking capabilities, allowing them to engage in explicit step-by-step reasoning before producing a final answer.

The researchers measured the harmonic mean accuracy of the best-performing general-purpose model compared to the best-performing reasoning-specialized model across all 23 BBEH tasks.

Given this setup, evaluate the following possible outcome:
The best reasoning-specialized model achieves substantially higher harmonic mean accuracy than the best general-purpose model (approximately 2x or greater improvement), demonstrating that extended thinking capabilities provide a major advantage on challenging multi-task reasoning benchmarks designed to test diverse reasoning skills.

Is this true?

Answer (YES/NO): YES